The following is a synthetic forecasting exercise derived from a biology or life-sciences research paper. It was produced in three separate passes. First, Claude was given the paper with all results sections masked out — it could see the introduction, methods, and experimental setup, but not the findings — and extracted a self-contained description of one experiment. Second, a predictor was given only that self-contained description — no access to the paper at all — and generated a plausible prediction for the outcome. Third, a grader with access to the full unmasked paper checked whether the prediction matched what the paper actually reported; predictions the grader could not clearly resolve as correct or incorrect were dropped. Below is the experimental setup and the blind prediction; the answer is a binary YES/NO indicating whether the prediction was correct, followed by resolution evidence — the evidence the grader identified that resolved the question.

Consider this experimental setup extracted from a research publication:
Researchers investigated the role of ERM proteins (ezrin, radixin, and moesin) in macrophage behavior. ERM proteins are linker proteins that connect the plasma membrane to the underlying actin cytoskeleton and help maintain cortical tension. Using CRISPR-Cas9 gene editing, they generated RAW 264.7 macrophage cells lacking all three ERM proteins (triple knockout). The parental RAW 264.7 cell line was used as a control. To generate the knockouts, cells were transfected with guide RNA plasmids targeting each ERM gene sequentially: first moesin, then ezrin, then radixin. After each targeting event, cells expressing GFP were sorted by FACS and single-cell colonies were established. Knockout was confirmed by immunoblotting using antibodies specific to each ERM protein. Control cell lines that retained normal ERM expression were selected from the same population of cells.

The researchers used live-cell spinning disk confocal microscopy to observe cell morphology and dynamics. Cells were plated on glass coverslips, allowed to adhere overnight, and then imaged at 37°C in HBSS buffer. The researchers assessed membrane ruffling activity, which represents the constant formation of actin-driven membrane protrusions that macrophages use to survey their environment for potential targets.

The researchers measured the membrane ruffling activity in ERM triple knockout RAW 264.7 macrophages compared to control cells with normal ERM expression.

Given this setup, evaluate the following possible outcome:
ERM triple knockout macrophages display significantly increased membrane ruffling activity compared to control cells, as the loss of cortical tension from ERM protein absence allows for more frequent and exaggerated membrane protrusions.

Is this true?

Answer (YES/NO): NO